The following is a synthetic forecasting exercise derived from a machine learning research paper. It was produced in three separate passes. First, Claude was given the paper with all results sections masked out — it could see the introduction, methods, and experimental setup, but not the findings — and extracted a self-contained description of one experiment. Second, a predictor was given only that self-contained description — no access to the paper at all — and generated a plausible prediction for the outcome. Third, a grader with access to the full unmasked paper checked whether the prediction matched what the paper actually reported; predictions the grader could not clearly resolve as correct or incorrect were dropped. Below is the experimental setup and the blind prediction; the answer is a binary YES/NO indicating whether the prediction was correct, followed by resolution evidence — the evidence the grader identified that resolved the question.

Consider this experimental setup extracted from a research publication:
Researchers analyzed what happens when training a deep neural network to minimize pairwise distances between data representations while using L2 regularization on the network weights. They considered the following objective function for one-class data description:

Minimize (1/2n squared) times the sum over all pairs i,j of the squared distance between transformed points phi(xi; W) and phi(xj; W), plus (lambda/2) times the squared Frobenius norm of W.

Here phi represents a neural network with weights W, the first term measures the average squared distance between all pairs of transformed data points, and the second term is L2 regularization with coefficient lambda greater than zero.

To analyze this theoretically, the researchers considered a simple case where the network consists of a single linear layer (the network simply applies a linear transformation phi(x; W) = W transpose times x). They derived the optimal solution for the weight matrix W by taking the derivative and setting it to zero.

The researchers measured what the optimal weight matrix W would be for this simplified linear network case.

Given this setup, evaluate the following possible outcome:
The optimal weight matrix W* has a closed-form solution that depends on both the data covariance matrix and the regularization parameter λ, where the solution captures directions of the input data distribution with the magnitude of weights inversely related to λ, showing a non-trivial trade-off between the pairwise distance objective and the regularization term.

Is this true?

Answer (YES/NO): NO